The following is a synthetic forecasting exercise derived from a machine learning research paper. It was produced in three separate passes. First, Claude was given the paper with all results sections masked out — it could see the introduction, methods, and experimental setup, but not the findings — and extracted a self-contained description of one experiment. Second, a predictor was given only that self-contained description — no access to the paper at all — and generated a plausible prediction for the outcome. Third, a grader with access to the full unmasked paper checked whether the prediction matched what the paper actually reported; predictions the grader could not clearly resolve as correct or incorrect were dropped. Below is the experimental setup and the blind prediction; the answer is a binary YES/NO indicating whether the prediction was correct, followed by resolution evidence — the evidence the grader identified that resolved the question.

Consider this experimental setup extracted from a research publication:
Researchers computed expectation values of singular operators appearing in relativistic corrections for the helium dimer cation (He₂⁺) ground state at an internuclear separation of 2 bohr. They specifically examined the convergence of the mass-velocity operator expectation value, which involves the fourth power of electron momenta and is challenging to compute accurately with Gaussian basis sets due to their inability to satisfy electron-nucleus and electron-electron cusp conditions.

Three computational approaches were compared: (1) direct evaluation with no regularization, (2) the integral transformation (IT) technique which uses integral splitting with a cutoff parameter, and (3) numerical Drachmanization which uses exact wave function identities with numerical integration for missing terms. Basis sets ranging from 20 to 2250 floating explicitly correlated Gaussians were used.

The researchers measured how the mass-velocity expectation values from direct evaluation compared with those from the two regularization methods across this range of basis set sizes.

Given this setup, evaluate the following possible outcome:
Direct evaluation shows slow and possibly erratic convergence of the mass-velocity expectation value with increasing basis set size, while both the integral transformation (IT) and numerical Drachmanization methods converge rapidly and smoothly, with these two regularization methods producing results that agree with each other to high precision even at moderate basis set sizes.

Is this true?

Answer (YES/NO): YES